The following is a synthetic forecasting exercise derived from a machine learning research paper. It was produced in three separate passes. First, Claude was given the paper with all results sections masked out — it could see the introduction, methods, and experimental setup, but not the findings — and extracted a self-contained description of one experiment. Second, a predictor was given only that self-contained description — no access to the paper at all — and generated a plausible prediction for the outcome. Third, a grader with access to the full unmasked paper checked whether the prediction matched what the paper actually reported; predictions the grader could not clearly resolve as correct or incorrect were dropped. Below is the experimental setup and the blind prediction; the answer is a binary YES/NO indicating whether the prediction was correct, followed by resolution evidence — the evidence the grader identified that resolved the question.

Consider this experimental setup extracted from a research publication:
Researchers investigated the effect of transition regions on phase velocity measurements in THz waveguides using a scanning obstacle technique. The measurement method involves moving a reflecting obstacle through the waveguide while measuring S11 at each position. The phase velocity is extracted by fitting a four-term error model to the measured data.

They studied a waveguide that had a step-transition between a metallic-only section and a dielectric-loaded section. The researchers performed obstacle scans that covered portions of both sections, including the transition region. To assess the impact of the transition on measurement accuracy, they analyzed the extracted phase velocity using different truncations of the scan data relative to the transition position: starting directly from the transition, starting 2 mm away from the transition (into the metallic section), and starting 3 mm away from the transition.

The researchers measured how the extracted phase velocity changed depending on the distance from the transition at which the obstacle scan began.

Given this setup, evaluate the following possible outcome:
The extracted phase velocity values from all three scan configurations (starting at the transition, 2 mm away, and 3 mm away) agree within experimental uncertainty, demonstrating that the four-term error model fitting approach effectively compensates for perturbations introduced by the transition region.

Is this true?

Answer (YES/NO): NO